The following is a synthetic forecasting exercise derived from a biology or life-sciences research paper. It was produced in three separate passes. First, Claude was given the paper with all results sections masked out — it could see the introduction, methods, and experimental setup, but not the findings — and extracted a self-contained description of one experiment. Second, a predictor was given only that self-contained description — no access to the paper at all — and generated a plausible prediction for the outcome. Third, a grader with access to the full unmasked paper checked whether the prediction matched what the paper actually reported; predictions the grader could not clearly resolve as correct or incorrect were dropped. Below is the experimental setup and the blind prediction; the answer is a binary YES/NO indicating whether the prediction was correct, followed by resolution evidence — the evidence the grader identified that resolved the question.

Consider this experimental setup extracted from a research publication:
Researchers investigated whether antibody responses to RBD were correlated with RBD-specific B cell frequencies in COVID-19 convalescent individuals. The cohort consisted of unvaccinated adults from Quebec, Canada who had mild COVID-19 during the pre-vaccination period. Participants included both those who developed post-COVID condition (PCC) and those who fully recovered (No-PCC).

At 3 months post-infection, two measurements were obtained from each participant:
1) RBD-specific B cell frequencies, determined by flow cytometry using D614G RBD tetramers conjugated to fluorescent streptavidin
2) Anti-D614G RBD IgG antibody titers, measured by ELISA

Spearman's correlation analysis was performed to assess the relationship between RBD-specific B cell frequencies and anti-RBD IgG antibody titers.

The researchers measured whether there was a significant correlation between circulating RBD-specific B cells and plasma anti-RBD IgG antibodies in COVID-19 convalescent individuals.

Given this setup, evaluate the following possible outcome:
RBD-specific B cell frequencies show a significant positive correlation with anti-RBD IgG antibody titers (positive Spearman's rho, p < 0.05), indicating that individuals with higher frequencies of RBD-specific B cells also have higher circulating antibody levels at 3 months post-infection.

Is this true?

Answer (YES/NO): NO